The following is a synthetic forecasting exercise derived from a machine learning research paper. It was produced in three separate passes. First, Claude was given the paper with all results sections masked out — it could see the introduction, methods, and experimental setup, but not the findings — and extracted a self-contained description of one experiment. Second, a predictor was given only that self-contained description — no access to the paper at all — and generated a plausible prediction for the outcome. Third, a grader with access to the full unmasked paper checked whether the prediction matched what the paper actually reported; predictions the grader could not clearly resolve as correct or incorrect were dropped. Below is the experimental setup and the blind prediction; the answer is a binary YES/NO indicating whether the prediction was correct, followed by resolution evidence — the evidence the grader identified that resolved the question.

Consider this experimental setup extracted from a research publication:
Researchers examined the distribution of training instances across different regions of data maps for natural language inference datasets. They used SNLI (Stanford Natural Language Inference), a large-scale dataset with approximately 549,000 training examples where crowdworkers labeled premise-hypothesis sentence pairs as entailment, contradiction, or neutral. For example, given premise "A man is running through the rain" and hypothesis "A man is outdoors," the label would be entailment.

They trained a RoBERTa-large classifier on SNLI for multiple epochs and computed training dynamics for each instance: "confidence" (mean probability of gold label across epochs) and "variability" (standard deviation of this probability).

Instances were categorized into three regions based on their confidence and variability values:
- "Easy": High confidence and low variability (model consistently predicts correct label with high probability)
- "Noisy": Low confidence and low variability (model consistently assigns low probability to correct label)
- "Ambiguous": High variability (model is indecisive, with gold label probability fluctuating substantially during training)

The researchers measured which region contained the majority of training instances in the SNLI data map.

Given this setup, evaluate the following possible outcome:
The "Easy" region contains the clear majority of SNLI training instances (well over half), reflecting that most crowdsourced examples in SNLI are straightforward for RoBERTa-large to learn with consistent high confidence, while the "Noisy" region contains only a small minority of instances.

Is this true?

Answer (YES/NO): YES